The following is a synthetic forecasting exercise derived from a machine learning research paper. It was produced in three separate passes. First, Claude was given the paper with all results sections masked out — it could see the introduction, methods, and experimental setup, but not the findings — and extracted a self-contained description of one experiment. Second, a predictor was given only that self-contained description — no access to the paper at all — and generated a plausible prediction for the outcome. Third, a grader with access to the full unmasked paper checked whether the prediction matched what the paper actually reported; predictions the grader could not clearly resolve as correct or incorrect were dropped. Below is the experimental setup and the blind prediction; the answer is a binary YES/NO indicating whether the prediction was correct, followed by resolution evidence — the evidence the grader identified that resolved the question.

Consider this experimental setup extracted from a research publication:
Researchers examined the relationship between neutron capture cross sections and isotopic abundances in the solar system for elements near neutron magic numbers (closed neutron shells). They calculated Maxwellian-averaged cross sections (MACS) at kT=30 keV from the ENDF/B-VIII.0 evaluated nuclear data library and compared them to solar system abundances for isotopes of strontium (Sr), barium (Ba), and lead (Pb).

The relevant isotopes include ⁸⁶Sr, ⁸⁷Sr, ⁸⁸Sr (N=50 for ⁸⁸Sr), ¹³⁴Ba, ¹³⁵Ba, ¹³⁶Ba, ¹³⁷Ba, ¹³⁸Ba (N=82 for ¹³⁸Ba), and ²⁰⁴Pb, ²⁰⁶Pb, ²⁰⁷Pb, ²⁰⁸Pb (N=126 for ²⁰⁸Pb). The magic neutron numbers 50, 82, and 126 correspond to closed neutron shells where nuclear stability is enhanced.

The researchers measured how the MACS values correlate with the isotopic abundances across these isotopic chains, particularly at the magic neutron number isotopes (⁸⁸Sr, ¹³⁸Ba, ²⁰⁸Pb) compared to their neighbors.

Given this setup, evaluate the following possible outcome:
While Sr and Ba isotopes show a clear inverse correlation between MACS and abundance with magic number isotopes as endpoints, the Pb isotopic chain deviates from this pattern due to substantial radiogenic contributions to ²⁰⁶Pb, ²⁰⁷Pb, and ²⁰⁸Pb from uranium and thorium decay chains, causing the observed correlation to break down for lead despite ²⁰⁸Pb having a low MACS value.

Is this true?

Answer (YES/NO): NO